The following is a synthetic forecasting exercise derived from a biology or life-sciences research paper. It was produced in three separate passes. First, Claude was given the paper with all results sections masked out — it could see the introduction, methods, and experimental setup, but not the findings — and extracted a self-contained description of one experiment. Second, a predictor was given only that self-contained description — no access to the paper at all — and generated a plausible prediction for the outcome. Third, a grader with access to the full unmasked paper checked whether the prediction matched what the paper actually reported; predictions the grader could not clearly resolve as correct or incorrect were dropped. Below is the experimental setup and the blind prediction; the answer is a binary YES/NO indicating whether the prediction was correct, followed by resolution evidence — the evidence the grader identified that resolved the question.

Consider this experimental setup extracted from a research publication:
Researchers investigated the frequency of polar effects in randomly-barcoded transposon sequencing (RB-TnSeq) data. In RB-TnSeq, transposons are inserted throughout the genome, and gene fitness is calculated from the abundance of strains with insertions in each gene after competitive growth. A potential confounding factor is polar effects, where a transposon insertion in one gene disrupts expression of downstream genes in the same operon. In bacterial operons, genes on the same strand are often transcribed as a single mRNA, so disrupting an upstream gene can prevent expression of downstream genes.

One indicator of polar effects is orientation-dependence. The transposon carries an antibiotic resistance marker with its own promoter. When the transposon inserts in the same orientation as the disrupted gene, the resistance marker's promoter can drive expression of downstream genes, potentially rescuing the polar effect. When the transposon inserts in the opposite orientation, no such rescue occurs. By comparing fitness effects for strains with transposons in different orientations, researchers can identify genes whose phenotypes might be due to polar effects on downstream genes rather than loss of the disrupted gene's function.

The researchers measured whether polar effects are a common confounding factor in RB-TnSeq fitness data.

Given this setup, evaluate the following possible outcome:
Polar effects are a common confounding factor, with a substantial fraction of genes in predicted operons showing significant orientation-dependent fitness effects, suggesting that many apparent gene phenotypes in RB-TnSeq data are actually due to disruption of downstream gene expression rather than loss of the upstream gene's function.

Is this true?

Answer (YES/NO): NO